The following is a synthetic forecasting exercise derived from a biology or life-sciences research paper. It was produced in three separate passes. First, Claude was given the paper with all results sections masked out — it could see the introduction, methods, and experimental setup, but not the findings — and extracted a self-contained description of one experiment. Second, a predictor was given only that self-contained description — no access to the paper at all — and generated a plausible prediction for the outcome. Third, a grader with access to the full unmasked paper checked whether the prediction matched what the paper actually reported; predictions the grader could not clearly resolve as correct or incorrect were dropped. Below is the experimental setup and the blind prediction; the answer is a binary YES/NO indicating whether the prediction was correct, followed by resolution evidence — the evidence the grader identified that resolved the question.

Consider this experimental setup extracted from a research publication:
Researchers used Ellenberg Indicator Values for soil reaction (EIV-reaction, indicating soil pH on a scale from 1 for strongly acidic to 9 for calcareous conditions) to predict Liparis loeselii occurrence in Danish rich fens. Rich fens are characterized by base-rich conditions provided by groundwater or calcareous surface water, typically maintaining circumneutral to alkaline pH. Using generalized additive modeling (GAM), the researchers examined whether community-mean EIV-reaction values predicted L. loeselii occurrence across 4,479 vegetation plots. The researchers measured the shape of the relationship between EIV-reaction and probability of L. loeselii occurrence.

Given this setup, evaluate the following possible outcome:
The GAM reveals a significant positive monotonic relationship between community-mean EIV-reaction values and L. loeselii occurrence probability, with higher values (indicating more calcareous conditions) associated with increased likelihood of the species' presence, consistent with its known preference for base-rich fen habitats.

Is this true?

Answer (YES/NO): NO